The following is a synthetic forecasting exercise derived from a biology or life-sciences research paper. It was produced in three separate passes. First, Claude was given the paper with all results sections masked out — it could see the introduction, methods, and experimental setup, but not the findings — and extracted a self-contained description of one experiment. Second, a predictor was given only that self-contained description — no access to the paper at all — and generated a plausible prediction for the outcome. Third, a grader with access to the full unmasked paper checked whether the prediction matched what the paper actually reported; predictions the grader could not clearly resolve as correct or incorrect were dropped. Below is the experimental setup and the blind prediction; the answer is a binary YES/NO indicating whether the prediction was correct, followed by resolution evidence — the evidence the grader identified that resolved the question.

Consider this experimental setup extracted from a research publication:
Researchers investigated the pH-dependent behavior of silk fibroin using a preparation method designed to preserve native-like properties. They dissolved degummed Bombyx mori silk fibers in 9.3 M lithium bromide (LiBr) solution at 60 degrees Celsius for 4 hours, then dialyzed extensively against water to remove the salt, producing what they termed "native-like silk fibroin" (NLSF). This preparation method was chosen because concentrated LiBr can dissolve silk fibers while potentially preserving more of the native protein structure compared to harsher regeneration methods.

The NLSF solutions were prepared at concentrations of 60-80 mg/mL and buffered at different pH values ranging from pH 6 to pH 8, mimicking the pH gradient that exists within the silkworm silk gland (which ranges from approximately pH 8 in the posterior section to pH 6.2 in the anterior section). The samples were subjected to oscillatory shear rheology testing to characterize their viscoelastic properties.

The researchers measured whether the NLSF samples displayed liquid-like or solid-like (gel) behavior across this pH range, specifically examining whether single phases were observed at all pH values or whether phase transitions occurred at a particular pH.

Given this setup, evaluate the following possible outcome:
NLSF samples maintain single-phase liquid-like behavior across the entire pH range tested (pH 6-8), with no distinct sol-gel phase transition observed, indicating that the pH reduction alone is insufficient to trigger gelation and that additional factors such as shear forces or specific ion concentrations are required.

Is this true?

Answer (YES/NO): NO